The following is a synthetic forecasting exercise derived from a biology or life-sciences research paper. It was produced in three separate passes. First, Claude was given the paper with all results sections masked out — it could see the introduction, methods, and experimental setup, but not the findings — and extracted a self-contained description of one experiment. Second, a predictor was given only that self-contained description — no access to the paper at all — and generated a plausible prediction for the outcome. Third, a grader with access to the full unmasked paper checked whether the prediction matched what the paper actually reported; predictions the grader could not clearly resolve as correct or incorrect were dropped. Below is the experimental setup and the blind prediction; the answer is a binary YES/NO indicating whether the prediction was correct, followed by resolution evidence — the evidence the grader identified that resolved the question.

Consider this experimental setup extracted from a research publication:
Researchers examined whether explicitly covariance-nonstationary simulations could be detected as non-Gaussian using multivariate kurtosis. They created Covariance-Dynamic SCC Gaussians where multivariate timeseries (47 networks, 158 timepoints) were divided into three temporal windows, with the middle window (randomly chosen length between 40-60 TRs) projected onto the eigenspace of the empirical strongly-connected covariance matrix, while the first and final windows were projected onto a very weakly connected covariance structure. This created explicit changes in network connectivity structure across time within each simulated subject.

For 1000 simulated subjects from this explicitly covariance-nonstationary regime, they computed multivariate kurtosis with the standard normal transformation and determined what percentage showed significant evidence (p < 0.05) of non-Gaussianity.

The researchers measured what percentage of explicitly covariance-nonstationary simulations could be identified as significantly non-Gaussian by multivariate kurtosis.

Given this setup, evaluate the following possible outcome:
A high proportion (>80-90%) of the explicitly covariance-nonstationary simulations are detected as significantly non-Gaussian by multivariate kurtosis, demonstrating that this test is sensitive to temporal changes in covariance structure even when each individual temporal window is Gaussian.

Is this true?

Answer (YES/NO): NO